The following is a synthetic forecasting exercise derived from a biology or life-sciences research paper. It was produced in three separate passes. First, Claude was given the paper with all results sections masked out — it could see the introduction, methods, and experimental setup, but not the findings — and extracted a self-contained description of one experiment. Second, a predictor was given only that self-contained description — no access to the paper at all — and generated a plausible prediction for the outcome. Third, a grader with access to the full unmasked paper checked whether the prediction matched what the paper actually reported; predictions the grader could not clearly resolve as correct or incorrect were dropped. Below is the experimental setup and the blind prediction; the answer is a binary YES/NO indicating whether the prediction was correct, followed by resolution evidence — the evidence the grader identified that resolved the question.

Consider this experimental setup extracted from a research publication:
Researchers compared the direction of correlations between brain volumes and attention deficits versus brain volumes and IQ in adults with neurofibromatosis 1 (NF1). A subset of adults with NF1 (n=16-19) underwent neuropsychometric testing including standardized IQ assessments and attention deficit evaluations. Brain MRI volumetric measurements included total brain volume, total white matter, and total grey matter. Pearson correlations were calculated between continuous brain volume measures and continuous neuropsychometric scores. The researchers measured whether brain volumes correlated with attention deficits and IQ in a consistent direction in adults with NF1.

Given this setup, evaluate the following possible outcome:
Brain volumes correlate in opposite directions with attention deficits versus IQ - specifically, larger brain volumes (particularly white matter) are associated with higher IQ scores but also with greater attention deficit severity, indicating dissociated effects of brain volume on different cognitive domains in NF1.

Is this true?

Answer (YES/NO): NO